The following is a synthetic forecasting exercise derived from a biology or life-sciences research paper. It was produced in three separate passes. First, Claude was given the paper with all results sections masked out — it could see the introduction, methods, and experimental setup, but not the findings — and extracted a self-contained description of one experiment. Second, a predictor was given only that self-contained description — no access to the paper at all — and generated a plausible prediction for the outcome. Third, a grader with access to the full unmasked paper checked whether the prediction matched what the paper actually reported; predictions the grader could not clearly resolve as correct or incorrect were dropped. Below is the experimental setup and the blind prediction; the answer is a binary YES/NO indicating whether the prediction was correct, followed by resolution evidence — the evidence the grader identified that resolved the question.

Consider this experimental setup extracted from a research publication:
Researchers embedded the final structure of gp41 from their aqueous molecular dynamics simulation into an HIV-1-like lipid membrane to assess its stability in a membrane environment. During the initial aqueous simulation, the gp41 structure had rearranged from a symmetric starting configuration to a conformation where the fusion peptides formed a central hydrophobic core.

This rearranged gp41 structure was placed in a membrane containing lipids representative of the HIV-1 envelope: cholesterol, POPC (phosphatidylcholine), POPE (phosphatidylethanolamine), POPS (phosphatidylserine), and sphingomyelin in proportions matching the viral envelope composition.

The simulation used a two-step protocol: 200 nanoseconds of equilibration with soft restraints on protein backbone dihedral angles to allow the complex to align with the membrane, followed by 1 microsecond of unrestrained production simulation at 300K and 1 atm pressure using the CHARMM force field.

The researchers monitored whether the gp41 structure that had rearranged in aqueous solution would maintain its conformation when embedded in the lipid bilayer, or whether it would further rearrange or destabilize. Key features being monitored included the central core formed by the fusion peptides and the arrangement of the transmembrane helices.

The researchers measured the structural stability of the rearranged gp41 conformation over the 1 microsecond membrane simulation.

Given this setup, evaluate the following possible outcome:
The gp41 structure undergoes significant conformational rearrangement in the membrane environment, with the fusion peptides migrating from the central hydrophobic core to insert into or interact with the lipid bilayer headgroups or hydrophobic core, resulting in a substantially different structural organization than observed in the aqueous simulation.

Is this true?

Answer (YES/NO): NO